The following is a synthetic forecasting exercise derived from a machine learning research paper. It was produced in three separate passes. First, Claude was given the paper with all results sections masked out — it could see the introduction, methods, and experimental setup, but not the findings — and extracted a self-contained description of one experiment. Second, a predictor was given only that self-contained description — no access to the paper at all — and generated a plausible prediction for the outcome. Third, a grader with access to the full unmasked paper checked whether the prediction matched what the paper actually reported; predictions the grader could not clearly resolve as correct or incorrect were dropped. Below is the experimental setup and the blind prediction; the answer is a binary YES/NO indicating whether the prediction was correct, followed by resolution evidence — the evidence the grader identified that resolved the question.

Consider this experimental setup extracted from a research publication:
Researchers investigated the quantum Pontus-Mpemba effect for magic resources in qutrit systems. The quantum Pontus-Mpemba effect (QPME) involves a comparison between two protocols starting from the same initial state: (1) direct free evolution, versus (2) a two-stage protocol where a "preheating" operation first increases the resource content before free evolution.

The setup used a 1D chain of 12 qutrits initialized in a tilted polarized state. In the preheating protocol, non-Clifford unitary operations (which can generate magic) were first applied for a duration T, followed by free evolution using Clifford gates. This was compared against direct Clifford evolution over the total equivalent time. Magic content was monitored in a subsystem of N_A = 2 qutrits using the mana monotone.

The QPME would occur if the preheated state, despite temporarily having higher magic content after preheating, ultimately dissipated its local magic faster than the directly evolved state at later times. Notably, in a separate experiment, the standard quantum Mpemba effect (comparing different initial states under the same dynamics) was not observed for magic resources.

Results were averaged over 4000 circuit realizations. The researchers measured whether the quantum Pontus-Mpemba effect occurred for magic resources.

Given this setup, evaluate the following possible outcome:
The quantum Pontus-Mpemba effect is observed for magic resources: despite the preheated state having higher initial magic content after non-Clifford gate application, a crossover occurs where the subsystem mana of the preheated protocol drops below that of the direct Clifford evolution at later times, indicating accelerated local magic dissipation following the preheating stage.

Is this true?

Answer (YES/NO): YES